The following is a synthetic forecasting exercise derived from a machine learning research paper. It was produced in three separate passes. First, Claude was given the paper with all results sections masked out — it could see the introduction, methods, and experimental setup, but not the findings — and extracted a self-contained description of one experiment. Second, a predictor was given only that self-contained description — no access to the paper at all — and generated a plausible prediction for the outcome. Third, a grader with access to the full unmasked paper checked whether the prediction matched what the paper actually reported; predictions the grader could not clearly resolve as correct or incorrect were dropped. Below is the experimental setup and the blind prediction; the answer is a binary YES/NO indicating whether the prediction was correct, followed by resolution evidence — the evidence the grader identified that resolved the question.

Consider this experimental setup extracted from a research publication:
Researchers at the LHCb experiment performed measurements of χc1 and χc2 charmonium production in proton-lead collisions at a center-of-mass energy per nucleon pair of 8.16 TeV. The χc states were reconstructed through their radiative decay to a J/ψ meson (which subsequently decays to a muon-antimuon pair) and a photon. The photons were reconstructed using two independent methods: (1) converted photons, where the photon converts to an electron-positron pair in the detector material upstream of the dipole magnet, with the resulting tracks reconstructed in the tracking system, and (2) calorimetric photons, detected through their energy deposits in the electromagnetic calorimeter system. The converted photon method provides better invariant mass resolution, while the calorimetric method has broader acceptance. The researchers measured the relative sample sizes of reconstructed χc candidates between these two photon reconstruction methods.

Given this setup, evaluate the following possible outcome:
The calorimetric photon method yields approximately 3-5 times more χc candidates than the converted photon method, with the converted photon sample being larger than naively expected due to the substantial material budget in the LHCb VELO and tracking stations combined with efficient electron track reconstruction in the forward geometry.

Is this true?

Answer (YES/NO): NO